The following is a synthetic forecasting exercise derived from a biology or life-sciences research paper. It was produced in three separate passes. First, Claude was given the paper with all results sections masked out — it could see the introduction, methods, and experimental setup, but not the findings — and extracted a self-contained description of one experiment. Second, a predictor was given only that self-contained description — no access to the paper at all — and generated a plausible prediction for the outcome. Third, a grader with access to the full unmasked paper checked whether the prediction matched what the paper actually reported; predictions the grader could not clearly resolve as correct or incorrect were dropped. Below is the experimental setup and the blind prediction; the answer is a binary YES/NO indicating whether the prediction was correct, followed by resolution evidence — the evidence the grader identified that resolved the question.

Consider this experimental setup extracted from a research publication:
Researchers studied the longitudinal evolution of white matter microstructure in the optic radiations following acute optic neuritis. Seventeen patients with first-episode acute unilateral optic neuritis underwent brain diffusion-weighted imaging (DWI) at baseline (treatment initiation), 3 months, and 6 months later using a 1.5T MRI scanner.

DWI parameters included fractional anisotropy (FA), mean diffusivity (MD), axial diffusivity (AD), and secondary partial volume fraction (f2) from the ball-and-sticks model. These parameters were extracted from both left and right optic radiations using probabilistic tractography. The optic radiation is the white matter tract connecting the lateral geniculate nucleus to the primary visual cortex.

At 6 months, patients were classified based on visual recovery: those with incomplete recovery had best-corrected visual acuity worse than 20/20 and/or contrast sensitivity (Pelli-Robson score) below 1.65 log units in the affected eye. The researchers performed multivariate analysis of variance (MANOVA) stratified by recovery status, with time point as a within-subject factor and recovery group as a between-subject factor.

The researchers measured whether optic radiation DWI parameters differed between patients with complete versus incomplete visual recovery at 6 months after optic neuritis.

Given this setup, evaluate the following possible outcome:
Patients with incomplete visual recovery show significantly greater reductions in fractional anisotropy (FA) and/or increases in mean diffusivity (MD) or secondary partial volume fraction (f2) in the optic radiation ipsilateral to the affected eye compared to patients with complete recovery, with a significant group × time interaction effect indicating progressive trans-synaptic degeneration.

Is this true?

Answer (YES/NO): NO